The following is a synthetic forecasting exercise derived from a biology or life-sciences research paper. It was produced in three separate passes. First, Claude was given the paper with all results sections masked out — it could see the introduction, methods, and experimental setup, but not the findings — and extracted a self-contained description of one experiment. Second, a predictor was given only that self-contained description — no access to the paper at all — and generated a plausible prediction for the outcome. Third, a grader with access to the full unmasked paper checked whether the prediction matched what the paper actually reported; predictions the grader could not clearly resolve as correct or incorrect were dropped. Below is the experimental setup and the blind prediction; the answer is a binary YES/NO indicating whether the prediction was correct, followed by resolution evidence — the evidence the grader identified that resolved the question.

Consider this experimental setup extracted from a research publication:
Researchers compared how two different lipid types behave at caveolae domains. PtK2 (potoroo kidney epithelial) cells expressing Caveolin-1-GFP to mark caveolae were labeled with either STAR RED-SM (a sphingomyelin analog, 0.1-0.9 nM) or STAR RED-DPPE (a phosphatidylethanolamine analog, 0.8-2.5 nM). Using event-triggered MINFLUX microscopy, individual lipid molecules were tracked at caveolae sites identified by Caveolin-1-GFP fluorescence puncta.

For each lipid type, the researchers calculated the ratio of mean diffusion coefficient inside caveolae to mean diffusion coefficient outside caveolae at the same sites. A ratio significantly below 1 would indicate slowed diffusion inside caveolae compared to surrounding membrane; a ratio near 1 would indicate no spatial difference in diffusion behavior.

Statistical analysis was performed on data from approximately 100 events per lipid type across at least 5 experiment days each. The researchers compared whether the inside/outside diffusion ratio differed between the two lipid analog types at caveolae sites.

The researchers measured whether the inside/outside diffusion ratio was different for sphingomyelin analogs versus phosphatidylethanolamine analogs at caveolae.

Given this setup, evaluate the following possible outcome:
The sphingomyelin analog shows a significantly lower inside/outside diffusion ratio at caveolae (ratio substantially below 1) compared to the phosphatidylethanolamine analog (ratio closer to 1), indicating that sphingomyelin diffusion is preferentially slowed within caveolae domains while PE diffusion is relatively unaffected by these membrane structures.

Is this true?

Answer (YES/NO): YES